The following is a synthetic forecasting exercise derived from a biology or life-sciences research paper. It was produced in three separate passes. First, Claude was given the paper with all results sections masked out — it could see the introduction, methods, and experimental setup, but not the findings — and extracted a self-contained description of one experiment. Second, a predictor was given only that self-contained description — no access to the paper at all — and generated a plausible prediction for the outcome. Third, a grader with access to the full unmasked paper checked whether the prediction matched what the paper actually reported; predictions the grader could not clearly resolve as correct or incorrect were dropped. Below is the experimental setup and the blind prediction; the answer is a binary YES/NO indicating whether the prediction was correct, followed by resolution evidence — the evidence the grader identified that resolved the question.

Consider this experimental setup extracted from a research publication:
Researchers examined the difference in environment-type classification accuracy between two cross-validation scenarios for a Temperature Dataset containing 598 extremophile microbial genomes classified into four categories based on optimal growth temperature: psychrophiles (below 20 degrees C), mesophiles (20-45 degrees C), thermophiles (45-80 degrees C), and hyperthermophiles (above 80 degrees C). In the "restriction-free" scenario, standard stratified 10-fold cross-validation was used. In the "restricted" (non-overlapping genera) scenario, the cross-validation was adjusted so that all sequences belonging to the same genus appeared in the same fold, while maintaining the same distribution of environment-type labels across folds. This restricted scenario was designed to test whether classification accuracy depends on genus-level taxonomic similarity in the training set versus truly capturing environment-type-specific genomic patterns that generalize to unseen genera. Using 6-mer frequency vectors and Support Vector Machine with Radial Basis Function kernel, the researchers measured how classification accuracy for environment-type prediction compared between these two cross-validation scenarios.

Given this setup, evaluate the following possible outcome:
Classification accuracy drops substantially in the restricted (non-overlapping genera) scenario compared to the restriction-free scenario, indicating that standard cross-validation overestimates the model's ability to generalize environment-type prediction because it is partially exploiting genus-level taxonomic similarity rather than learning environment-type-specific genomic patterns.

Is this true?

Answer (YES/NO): NO